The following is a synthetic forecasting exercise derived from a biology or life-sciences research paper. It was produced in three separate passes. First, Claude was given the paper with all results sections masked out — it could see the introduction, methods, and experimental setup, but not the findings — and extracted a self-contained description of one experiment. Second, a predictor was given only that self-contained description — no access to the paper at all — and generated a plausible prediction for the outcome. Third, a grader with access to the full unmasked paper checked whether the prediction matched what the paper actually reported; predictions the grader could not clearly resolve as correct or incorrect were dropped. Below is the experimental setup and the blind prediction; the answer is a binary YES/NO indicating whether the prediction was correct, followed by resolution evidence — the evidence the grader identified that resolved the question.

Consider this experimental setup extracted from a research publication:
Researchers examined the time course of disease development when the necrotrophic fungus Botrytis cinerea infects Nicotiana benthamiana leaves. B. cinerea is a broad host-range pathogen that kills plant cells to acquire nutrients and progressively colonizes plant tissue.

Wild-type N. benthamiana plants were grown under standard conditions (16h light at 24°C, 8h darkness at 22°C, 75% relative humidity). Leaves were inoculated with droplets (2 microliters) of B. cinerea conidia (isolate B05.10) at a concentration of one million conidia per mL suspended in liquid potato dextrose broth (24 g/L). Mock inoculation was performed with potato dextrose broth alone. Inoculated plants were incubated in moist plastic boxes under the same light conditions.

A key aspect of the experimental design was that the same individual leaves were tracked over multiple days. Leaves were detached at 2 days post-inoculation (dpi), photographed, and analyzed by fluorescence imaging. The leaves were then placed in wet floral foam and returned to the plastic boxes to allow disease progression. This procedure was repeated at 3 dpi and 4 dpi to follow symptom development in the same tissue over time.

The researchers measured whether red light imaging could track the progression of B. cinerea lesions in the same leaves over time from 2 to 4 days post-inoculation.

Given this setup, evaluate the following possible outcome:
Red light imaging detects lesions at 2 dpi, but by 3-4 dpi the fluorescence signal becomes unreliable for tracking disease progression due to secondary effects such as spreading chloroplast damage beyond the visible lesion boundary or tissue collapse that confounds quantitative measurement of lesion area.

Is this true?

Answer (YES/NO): NO